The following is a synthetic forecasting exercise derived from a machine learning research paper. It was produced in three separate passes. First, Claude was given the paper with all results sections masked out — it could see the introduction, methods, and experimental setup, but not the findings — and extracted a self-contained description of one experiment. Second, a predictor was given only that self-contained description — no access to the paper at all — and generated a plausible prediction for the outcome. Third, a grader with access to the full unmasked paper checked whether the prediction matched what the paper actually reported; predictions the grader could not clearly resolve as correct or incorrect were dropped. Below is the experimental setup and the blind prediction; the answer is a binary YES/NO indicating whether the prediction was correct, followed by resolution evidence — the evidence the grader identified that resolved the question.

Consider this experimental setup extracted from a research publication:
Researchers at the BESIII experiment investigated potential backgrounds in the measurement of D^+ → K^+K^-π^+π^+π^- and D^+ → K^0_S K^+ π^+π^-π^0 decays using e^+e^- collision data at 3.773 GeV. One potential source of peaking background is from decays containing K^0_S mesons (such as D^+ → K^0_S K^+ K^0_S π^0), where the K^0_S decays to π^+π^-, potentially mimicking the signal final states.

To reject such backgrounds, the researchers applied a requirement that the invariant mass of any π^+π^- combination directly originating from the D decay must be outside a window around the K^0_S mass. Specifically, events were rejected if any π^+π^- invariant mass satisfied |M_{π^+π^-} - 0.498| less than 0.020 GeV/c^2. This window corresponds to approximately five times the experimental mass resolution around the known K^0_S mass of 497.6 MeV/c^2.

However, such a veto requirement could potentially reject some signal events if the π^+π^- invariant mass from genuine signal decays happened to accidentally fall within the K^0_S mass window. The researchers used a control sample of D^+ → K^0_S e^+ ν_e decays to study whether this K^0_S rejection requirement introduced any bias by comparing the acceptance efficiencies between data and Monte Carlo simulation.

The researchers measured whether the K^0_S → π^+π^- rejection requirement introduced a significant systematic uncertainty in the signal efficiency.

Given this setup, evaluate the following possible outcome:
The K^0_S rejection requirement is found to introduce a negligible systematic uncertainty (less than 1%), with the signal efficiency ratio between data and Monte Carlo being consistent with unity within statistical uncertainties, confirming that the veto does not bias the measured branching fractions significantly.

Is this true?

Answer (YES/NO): YES